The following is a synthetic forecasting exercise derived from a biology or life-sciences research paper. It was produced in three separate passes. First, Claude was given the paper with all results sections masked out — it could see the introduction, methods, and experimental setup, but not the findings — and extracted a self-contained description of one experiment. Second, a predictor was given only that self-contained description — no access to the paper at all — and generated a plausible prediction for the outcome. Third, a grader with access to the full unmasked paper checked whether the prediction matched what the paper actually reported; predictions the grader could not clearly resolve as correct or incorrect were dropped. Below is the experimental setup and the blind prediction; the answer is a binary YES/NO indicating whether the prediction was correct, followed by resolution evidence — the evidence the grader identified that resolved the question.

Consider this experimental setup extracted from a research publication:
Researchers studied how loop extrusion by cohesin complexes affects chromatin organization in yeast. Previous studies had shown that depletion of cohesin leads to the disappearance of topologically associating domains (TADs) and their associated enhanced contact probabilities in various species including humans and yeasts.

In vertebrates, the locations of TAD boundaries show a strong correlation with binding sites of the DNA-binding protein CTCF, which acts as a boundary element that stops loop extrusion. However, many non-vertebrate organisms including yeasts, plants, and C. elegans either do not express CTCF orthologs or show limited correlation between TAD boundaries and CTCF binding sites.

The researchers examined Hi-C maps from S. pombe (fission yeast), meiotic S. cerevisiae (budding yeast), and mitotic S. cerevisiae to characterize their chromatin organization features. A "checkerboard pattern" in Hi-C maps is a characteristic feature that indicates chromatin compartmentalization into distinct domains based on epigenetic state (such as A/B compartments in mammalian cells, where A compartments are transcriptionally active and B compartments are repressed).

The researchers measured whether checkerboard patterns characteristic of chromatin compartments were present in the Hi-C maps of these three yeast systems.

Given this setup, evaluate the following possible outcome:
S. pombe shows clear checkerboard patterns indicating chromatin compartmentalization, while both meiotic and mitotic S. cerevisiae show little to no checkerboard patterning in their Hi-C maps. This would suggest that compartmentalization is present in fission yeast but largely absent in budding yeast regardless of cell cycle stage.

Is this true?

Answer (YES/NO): NO